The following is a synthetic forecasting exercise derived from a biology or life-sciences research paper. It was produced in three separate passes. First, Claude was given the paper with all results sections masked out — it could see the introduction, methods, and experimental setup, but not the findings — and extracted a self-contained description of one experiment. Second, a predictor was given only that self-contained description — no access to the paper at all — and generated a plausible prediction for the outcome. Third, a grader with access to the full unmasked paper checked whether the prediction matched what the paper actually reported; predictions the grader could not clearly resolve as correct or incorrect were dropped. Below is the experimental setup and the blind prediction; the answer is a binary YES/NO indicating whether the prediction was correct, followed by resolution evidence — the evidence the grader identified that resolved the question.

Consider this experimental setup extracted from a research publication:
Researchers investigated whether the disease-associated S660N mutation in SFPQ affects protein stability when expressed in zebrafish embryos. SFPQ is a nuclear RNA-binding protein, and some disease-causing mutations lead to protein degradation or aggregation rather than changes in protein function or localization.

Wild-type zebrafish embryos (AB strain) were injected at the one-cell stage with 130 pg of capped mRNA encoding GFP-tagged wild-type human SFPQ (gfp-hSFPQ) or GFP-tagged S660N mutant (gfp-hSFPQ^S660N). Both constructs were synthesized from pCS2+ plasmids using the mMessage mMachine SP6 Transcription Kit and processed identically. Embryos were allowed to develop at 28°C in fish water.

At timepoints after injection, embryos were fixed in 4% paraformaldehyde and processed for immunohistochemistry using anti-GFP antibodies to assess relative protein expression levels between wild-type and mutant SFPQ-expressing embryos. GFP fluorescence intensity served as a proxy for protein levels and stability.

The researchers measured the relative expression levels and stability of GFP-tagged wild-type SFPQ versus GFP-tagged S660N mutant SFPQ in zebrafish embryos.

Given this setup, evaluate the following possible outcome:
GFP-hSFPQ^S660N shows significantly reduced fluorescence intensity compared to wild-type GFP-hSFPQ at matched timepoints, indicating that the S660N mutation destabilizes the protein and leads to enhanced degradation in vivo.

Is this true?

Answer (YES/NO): NO